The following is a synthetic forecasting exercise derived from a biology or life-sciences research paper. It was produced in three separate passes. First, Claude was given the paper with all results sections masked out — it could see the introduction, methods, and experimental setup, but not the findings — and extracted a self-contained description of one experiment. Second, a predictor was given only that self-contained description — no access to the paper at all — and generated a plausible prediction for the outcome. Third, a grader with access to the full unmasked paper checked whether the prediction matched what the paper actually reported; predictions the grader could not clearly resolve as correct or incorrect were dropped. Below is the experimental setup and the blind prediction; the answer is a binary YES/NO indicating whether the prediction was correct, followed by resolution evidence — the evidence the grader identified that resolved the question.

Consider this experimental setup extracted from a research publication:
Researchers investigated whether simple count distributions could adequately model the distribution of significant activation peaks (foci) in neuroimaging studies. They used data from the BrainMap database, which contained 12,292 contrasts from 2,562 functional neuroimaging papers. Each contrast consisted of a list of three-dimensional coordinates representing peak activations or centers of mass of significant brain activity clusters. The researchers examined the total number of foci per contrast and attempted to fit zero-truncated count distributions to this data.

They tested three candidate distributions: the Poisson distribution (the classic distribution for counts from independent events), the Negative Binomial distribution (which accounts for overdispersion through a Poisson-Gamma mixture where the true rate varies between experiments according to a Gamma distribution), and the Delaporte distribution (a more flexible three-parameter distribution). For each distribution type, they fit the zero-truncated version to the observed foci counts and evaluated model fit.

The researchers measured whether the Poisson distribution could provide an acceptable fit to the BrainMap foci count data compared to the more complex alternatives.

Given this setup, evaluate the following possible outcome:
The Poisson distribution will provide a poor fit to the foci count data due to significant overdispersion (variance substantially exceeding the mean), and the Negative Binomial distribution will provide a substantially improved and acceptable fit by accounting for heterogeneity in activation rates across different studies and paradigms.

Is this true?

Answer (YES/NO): YES